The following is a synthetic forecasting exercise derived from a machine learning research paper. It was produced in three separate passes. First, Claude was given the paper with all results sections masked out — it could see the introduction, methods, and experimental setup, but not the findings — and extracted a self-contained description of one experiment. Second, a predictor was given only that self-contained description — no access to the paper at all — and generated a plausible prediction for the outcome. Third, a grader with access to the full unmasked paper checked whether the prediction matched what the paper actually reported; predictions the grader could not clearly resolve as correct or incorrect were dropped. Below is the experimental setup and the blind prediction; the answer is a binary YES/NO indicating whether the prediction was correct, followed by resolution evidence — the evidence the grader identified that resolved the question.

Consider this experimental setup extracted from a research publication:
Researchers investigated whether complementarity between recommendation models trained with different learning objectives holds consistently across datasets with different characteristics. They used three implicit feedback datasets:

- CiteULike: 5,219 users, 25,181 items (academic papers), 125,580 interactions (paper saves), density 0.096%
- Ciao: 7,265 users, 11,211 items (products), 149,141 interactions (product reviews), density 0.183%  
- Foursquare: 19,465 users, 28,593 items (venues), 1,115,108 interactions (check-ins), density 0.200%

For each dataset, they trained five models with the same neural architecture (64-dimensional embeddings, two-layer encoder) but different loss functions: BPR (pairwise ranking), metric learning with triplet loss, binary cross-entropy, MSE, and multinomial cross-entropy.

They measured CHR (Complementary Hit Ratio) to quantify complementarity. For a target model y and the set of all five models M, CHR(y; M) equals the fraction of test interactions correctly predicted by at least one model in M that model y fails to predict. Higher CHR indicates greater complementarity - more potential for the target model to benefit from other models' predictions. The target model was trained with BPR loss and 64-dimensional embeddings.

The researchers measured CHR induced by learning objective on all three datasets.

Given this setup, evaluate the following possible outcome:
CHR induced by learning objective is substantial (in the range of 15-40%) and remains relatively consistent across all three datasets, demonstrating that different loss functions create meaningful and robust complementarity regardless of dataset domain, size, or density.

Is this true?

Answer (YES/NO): NO